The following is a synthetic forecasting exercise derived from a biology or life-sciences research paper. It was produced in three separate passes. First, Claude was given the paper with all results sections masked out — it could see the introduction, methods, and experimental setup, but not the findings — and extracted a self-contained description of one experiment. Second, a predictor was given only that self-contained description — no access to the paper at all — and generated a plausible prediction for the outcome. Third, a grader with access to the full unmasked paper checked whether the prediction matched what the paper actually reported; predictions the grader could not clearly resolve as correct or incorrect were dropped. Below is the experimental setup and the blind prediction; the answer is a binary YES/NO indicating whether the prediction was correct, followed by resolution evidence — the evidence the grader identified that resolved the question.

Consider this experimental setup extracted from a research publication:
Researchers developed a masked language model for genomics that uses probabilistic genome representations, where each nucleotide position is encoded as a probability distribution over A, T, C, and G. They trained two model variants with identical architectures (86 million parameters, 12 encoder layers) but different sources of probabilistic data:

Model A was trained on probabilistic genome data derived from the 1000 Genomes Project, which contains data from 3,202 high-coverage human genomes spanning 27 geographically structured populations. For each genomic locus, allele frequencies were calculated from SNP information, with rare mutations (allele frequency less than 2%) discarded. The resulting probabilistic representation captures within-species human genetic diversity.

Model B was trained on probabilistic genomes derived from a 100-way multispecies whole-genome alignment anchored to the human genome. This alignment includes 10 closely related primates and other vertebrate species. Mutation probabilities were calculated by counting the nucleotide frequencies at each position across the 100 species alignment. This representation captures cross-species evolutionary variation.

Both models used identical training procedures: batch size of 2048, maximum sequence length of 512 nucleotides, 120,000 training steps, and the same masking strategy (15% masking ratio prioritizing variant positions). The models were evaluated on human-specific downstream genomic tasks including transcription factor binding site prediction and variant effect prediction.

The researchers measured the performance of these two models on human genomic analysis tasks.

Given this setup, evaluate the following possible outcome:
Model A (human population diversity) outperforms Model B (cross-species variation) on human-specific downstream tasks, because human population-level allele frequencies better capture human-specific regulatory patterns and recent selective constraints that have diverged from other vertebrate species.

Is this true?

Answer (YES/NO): NO